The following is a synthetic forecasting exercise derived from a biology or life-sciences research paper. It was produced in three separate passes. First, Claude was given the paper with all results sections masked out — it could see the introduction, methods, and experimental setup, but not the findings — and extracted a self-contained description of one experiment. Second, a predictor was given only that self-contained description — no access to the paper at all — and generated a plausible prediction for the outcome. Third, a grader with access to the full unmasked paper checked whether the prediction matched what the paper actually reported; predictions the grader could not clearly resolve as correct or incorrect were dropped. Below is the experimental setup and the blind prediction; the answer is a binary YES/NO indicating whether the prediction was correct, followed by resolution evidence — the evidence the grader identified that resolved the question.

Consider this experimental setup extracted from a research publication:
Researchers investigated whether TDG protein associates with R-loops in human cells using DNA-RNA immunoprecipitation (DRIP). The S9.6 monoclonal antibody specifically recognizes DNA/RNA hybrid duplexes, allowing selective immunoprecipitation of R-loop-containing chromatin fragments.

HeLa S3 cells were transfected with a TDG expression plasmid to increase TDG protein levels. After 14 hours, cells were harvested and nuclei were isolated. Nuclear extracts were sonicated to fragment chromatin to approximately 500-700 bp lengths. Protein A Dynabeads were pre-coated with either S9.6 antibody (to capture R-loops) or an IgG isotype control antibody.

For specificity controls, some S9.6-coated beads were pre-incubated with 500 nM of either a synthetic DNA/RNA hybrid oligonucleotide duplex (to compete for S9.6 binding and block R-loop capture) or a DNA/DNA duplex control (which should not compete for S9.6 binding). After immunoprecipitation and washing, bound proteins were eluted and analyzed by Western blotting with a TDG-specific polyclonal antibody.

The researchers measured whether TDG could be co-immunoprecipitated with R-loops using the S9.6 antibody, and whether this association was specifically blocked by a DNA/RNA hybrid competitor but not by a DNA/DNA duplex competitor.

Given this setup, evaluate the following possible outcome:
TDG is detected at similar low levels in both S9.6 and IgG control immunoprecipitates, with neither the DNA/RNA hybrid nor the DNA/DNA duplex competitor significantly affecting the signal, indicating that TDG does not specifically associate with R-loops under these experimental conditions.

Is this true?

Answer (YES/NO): NO